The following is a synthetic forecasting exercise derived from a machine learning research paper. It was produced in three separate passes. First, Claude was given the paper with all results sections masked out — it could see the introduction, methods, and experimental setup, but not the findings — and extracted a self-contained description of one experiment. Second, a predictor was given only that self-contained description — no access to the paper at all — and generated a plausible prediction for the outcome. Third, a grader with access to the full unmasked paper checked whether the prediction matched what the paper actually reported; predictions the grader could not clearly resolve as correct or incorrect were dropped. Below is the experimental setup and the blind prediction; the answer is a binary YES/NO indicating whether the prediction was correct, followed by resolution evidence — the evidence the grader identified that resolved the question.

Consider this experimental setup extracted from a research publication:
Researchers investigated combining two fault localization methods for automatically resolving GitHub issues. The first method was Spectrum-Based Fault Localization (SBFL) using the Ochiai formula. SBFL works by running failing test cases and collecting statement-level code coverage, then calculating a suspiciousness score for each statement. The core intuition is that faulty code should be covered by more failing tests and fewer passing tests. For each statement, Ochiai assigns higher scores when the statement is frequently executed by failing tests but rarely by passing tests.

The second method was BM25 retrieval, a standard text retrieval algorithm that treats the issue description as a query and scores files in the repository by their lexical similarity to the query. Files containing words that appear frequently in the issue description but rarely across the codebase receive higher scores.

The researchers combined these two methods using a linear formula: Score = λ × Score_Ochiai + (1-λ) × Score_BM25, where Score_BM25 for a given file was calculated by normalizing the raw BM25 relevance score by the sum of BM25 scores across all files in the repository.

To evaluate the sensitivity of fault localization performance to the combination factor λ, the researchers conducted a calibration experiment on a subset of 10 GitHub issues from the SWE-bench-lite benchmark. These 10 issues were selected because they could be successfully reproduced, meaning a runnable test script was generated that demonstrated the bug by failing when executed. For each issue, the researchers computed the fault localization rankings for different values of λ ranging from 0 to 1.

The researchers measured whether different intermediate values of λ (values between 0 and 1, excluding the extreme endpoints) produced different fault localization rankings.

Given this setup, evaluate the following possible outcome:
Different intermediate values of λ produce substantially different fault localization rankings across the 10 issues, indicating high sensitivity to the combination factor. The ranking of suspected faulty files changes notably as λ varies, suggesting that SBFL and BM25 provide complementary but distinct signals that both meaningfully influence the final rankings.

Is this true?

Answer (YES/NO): NO